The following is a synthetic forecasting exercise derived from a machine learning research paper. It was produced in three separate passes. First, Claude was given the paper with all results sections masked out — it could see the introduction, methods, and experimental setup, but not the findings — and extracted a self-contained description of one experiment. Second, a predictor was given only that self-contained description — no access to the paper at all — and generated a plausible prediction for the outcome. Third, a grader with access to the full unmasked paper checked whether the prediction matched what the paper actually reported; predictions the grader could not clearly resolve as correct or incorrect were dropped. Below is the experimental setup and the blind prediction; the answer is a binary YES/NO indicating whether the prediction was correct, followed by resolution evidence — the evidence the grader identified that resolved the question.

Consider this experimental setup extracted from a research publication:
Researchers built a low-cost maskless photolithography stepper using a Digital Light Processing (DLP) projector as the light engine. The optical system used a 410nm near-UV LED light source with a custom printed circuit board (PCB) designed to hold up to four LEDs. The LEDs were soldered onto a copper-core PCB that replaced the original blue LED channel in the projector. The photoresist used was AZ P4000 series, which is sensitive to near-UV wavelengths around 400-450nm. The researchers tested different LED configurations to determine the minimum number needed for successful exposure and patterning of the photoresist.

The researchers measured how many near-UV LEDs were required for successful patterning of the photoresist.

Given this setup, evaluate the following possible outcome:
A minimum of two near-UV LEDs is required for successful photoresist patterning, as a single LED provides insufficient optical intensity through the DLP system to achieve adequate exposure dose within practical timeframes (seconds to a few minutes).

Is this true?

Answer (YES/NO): YES